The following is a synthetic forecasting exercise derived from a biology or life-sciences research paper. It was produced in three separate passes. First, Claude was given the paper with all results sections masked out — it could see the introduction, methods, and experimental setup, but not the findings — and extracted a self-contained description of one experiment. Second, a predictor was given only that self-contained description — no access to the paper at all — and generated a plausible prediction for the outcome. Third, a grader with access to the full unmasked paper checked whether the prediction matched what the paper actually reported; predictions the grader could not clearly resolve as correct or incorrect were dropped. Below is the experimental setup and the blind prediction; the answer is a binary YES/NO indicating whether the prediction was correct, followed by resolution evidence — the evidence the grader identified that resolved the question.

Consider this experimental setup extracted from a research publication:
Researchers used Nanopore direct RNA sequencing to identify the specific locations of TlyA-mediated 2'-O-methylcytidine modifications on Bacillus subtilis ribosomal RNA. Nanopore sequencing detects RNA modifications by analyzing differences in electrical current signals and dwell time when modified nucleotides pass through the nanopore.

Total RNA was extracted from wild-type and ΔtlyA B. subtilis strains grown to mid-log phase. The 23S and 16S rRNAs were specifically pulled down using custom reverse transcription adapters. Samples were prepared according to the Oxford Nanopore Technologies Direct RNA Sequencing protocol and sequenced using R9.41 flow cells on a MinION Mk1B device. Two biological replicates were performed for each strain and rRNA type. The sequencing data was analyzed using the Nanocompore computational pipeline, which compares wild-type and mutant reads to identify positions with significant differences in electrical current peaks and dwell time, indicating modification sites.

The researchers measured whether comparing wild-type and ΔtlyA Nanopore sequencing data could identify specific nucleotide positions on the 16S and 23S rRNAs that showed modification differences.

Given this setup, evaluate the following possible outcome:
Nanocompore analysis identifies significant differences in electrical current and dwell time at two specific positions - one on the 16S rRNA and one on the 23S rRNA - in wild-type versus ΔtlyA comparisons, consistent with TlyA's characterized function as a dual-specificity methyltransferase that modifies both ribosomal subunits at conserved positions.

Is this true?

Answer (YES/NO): YES